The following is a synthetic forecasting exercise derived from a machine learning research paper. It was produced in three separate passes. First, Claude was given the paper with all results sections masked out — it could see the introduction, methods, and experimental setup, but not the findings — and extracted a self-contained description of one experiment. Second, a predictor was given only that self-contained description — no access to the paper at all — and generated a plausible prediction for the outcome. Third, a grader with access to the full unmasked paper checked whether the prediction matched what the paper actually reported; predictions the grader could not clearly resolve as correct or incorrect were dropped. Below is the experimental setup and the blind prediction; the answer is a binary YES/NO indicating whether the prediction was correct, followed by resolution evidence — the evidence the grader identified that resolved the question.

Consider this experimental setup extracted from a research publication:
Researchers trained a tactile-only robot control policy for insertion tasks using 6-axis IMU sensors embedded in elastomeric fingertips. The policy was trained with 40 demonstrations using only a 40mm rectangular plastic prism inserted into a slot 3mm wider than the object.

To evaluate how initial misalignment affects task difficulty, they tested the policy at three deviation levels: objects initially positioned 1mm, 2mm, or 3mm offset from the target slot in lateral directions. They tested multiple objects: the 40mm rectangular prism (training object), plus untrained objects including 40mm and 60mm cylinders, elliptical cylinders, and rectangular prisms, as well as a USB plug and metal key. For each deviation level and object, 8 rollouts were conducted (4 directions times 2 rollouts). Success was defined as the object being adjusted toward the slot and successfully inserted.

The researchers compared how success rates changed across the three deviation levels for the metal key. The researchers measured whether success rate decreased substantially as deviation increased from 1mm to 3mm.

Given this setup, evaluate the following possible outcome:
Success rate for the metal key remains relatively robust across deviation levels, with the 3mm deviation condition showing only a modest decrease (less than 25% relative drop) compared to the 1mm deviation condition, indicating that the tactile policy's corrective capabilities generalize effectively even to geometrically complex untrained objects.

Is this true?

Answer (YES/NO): YES